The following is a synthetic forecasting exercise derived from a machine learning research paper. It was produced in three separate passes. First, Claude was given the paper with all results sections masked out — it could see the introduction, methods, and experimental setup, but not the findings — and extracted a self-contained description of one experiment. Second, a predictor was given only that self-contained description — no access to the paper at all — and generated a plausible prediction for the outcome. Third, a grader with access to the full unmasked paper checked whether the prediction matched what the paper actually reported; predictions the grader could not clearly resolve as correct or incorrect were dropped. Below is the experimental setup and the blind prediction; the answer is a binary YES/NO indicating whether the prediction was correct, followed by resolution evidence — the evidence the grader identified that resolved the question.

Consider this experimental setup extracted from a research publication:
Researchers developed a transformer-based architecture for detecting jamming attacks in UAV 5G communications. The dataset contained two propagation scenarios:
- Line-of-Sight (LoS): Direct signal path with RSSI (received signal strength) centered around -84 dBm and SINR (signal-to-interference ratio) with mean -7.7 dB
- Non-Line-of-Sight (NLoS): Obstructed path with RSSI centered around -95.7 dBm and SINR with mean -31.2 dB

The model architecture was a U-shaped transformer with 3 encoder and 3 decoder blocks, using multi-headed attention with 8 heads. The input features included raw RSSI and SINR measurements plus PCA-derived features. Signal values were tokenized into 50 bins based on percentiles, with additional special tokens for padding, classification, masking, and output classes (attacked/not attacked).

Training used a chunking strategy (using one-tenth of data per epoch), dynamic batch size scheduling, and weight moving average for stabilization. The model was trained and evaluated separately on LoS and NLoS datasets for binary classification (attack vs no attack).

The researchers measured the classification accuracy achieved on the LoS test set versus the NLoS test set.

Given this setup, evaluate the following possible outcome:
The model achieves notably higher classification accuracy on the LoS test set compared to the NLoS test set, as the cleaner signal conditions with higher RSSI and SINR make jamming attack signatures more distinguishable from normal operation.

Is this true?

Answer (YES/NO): YES